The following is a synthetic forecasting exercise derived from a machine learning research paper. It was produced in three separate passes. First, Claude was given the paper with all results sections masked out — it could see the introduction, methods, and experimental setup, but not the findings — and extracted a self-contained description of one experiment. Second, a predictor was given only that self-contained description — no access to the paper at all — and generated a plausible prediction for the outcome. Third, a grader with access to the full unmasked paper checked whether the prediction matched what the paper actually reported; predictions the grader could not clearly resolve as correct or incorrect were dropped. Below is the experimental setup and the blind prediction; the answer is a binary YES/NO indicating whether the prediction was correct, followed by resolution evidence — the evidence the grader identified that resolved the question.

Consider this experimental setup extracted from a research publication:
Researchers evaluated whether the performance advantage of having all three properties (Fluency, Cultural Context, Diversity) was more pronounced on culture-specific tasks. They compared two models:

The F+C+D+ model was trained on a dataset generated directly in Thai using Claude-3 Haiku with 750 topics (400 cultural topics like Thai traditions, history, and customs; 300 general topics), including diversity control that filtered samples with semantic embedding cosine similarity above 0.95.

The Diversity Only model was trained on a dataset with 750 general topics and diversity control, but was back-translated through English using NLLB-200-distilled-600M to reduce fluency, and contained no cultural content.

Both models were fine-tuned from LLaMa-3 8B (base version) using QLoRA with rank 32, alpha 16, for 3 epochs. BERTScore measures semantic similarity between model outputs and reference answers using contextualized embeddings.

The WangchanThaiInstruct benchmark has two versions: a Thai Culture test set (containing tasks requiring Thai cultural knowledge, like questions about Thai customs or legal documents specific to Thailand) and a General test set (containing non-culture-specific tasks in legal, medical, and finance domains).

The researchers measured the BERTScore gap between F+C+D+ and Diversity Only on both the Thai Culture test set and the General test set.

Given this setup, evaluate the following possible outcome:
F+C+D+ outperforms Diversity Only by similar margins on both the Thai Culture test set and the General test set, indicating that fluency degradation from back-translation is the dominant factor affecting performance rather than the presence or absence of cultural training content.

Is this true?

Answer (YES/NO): YES